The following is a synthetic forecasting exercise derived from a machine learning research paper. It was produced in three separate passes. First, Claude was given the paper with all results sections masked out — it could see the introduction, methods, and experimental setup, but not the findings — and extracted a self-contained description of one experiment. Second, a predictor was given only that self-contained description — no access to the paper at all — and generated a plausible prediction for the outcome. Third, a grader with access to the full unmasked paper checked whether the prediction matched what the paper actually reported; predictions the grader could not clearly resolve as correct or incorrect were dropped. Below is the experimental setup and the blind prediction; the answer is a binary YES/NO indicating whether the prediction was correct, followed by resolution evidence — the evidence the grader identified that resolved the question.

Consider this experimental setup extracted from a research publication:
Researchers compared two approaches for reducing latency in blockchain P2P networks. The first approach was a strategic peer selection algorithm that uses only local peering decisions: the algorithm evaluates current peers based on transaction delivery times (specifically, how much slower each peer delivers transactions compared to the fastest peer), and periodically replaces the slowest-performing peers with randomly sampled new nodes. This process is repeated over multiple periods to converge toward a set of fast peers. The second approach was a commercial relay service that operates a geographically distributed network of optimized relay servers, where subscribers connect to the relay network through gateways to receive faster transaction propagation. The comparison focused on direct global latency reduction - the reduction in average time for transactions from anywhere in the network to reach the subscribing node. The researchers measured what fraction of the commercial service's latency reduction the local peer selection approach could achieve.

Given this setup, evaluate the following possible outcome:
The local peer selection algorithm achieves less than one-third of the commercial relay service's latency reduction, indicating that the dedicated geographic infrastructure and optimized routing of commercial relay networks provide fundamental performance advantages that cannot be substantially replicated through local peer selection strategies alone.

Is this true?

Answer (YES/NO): NO